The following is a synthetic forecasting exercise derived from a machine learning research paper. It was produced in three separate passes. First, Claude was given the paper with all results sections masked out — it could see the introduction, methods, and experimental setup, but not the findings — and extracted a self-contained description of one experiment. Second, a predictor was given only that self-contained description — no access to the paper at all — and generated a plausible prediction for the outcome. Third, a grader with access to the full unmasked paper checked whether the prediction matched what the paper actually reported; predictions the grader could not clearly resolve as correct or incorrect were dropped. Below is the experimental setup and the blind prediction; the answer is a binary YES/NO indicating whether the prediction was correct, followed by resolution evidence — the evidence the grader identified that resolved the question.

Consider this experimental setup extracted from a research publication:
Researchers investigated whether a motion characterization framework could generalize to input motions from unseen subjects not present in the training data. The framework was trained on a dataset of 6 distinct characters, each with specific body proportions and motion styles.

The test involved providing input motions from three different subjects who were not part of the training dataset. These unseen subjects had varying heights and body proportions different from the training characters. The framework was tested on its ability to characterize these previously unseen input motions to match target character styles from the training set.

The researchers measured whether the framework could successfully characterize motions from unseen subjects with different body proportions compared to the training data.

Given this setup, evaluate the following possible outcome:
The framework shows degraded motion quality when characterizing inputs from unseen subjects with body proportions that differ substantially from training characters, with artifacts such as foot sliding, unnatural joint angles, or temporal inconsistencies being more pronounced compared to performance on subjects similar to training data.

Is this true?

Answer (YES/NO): NO